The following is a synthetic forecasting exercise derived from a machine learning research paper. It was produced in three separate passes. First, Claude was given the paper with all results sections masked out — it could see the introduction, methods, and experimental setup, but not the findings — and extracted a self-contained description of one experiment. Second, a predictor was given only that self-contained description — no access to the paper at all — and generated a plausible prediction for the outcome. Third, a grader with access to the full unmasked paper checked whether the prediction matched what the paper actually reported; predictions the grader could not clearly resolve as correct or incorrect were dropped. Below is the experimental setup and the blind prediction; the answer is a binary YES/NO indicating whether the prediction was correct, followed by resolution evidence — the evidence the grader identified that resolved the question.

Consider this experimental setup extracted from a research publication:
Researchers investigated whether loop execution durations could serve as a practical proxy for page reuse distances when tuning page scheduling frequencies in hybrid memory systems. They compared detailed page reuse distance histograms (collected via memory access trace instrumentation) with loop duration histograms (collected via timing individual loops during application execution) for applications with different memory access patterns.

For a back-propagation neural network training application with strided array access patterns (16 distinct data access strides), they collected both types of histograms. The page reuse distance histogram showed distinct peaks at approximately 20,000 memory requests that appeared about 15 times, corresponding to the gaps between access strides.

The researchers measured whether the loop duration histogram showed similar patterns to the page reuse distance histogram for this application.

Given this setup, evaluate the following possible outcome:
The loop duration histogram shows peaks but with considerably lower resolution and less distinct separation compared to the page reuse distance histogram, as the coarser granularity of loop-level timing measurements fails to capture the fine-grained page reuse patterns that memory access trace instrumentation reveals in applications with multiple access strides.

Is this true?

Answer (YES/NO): NO